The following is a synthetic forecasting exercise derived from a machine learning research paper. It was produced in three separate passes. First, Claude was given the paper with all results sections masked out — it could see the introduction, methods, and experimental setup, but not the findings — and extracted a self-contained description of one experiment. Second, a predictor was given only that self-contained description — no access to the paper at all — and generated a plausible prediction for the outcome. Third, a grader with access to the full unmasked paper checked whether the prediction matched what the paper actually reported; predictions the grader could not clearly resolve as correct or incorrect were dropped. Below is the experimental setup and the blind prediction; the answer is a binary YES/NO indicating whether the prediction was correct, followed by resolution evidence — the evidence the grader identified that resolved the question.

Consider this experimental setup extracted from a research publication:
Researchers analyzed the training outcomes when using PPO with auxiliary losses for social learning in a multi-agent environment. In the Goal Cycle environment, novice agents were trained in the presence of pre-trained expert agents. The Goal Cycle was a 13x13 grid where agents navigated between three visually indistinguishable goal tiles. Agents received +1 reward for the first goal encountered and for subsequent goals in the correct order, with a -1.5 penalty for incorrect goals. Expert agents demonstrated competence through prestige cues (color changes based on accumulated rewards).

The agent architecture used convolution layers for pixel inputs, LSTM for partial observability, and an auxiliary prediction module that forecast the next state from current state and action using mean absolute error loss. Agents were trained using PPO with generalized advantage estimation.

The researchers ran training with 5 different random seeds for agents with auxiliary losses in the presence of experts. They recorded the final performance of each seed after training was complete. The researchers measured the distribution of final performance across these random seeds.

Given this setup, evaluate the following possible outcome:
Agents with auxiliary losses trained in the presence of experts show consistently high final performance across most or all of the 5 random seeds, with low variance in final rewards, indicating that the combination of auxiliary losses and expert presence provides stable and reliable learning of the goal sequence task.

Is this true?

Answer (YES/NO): NO